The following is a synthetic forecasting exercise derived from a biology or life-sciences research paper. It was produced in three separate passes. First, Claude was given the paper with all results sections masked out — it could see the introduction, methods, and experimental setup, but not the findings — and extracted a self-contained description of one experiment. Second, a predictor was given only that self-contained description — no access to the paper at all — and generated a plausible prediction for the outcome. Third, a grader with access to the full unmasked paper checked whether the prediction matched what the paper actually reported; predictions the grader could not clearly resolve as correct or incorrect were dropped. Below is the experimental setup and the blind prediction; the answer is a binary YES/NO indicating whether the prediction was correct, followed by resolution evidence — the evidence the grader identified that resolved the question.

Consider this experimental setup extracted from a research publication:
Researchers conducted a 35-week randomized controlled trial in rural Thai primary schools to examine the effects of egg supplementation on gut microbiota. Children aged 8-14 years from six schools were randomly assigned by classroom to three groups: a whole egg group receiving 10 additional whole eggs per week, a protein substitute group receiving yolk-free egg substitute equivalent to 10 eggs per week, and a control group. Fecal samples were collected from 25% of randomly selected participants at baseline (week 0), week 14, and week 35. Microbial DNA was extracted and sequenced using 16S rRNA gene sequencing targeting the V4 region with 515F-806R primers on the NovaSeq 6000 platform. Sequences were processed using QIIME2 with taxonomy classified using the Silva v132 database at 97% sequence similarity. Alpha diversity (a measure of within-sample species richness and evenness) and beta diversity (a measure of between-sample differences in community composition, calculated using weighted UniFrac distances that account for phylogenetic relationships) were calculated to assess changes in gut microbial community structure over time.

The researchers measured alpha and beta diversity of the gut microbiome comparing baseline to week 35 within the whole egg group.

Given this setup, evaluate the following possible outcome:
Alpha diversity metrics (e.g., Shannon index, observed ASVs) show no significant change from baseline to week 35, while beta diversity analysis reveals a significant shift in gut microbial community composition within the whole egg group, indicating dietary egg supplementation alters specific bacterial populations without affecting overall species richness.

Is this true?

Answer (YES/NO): NO